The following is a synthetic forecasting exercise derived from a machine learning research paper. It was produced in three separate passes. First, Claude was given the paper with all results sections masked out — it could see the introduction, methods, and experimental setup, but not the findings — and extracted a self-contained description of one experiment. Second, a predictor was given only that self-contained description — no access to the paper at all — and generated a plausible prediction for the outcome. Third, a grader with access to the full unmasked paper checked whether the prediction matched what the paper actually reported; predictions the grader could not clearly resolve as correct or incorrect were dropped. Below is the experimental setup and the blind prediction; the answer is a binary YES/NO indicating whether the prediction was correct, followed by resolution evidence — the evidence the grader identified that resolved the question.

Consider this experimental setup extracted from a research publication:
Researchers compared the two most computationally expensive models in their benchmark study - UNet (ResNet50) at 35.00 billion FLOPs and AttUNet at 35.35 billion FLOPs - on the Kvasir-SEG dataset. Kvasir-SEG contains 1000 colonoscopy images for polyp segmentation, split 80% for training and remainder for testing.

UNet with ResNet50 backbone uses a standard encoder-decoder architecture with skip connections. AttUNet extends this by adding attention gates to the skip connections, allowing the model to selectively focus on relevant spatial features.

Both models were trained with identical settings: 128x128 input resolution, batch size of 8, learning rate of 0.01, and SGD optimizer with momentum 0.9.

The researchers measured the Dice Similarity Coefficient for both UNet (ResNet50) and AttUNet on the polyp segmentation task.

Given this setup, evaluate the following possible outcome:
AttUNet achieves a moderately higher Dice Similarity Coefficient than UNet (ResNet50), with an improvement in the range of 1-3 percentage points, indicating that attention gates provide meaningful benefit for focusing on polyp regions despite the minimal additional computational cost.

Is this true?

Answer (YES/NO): NO